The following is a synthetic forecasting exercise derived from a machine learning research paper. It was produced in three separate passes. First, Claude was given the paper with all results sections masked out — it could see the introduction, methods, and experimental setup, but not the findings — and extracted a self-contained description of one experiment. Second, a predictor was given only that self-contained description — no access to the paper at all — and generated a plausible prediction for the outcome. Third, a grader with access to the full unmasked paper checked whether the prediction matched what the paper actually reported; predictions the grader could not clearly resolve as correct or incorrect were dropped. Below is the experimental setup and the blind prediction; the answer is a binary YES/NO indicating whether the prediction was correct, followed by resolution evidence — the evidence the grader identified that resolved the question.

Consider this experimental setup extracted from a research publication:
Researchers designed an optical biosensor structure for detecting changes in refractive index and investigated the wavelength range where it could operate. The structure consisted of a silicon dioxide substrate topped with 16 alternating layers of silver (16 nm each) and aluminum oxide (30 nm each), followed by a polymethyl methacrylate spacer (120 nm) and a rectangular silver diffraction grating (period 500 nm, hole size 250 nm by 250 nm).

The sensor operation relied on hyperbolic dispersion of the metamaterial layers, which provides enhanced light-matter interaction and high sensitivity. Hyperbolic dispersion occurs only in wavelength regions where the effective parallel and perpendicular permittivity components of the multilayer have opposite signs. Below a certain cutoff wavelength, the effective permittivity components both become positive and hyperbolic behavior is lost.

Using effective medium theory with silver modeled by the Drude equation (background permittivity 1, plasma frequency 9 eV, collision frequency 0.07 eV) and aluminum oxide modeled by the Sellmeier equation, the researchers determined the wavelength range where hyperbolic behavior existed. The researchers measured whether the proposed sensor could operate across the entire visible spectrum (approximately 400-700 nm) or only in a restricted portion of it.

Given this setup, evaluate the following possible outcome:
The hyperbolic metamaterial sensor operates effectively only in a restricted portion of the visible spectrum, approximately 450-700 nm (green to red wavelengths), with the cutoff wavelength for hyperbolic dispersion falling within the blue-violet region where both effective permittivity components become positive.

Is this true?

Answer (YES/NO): NO